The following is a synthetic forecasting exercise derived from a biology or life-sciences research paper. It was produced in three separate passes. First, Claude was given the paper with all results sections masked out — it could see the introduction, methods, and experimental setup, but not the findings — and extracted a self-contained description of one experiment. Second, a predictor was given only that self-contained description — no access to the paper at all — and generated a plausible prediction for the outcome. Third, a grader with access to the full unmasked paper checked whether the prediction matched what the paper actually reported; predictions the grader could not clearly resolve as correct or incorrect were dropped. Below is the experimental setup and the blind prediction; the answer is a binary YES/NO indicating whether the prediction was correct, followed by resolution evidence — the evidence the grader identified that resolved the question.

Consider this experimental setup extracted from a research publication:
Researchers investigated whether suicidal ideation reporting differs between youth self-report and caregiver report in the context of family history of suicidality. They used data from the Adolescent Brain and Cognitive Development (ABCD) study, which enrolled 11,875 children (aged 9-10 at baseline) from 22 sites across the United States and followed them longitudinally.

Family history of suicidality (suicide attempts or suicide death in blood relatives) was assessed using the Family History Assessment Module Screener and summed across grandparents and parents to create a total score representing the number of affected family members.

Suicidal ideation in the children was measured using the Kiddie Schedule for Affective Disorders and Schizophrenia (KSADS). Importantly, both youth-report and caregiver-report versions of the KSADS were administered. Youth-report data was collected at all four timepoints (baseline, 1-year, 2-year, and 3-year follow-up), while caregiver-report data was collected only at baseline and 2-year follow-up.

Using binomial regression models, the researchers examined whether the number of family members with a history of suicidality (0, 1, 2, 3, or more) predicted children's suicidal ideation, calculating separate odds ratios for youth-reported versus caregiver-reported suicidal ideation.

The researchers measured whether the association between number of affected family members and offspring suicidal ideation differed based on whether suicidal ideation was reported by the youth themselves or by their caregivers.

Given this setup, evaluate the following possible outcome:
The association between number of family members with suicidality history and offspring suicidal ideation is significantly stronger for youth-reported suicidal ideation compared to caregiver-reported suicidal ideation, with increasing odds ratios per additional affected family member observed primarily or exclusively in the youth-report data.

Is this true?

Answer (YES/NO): NO